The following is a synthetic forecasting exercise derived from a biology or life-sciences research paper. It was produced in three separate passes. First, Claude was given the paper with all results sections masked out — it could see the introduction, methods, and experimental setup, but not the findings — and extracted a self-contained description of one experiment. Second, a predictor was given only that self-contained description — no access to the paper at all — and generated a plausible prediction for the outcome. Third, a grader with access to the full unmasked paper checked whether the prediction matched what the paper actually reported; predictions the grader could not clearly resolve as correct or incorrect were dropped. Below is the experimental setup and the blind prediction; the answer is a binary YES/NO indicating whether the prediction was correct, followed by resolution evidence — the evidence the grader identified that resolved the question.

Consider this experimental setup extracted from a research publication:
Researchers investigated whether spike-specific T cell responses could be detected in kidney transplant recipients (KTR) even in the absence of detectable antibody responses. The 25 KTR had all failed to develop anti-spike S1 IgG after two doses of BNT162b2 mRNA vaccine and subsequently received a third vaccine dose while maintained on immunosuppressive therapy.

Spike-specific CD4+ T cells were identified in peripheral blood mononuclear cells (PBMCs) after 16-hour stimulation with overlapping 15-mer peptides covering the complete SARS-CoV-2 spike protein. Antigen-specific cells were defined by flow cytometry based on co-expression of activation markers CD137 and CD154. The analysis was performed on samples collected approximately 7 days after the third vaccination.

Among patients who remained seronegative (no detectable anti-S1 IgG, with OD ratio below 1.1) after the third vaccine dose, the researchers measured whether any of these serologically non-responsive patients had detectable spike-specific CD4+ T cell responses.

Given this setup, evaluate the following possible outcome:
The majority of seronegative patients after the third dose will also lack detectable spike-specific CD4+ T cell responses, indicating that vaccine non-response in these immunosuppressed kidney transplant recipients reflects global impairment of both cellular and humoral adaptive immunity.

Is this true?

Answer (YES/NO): NO